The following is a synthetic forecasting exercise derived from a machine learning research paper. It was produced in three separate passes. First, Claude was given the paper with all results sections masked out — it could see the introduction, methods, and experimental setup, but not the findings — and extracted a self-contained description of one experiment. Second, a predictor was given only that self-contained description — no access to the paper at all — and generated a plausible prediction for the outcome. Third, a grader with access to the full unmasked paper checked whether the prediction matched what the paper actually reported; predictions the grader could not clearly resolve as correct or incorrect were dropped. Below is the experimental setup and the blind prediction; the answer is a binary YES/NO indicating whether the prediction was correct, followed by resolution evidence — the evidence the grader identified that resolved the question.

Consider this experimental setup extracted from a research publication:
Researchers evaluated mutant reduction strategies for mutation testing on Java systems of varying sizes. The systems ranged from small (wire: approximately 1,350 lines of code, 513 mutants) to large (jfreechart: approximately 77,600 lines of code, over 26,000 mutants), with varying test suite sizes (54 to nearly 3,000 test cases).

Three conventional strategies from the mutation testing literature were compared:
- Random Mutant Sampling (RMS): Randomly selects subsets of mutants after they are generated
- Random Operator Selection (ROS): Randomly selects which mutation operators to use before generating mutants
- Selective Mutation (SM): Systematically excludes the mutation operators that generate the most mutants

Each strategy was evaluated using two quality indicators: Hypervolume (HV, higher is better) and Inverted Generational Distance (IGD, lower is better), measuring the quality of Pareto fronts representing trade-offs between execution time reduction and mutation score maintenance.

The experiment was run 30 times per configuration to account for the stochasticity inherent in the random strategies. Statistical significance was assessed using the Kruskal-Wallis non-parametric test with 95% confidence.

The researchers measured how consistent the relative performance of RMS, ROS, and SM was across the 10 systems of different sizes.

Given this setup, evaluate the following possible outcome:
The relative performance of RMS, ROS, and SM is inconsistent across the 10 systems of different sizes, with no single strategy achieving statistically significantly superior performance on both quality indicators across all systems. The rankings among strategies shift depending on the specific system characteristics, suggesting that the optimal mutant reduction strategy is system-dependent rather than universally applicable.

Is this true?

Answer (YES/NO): YES